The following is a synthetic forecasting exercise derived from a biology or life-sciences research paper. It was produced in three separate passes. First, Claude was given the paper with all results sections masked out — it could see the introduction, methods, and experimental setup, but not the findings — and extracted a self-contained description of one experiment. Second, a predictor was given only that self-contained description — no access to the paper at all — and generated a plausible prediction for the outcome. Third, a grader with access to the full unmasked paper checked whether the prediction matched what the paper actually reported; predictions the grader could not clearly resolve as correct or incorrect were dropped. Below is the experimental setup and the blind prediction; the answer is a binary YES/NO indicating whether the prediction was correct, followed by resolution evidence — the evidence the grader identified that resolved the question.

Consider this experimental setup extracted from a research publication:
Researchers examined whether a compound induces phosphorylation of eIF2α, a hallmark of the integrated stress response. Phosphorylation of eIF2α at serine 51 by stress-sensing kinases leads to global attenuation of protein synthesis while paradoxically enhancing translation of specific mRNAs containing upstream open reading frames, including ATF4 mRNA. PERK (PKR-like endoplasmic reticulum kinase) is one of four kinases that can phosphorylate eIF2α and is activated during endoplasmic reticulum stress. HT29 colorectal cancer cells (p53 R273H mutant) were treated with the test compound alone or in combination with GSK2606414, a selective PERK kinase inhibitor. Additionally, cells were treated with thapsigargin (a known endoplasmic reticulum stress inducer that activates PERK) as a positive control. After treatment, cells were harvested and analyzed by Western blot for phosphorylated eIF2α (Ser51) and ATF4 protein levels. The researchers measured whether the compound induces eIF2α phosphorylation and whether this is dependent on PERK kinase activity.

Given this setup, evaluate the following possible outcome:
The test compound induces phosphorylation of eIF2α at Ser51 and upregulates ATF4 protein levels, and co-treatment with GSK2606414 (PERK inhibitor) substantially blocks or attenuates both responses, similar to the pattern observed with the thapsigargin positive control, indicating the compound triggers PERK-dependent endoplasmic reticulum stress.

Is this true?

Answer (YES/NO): NO